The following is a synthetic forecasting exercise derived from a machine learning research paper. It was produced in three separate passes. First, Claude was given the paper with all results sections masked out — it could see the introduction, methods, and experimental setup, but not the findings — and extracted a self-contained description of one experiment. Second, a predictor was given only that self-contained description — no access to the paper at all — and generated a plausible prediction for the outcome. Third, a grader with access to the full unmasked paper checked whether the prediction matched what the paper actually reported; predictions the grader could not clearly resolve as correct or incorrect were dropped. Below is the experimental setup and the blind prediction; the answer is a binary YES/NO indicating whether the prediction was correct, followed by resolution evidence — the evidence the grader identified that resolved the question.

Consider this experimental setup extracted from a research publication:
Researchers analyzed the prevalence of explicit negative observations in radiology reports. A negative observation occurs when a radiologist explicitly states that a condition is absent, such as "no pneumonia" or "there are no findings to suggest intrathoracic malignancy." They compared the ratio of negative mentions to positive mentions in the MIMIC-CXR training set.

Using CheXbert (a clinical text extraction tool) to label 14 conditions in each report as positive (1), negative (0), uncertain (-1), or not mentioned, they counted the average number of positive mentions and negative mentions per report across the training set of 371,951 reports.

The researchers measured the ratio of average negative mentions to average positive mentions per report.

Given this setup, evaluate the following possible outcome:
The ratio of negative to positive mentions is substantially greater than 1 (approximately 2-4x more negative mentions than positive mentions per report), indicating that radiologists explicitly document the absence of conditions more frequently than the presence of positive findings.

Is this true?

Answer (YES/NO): NO